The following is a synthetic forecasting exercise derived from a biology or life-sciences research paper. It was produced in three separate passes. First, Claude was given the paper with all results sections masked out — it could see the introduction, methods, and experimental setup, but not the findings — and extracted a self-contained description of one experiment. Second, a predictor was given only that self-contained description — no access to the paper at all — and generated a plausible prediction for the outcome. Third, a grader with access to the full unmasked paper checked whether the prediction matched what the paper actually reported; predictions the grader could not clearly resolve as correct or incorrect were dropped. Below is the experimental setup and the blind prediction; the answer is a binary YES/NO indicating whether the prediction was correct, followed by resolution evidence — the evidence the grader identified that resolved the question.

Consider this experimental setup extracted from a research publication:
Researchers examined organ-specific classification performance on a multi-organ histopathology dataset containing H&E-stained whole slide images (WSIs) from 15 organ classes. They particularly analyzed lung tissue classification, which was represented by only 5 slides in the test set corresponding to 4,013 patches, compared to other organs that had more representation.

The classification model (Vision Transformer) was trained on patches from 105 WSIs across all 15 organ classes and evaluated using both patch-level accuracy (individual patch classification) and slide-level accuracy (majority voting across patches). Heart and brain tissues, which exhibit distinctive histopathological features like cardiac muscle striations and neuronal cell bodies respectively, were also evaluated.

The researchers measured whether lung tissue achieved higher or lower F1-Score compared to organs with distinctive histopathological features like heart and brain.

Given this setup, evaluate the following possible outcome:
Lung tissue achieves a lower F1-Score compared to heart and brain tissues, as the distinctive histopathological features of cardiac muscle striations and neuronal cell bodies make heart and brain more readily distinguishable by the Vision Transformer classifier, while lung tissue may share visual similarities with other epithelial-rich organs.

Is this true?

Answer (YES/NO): YES